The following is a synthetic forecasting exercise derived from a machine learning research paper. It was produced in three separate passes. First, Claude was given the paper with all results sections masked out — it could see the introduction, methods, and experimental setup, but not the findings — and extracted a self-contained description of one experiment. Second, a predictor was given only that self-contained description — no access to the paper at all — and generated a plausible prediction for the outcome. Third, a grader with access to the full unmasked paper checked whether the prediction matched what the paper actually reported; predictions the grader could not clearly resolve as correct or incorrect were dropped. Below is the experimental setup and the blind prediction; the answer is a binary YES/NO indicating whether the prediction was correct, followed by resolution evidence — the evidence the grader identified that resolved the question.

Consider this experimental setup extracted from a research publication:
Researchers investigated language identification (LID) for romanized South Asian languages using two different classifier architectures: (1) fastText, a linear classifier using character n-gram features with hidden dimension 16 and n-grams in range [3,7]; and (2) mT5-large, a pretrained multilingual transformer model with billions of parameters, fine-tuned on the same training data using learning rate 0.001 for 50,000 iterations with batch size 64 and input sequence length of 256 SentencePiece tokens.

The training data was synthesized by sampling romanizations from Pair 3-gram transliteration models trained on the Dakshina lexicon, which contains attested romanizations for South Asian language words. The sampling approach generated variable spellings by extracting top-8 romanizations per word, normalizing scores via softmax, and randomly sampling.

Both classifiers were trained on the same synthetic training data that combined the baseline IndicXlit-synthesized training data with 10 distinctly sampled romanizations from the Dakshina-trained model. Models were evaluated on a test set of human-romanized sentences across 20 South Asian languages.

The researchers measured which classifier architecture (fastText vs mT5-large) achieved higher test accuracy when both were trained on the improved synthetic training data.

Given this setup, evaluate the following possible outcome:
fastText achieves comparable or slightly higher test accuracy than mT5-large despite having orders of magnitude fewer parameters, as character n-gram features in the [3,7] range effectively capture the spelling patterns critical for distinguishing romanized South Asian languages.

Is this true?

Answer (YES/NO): YES